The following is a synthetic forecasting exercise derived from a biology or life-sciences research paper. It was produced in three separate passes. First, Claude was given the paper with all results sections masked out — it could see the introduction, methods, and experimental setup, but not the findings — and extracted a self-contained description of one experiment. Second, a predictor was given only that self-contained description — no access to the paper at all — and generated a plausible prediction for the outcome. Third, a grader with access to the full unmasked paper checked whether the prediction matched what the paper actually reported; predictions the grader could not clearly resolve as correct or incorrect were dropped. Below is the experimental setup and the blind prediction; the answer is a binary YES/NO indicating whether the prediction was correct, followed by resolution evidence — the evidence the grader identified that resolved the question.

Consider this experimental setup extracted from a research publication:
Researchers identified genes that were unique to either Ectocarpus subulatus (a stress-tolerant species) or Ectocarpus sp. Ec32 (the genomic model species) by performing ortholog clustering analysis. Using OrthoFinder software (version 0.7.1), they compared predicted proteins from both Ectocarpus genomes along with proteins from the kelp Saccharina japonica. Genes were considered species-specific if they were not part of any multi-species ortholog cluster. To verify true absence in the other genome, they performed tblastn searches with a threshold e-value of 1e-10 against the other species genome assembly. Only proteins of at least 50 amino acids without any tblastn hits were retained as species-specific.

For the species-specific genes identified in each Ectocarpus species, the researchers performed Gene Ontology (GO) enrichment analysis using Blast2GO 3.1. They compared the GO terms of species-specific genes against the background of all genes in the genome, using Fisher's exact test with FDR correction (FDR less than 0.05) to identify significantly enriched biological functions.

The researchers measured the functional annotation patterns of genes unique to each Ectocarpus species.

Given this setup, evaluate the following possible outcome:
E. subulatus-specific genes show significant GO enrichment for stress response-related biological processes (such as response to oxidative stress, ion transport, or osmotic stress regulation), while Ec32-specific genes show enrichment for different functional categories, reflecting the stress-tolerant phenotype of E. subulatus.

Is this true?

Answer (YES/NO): NO